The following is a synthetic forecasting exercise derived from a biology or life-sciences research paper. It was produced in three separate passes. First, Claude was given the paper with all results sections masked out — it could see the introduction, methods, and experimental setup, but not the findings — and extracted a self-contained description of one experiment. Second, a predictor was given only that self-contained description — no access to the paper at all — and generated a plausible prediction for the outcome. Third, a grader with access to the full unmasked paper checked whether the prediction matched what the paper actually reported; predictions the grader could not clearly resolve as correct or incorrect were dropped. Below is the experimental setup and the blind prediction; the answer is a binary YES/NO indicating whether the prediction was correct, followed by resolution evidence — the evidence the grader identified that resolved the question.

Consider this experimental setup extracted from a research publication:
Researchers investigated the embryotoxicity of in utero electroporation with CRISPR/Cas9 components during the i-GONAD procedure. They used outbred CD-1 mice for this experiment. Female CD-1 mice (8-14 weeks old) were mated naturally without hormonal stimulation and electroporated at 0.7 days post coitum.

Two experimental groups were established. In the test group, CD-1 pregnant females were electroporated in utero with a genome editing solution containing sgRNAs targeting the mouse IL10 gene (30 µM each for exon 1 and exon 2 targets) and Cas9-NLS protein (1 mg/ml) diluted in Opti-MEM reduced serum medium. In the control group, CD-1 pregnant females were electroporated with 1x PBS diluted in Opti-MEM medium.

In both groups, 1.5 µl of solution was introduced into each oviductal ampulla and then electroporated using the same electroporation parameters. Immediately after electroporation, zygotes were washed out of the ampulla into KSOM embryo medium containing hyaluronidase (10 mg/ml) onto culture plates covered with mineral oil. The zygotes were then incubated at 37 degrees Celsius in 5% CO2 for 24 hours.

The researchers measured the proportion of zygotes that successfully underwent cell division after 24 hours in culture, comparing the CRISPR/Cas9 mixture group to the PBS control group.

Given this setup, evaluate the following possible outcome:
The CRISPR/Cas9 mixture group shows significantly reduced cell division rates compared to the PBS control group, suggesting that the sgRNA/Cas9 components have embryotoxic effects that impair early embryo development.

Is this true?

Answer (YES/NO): NO